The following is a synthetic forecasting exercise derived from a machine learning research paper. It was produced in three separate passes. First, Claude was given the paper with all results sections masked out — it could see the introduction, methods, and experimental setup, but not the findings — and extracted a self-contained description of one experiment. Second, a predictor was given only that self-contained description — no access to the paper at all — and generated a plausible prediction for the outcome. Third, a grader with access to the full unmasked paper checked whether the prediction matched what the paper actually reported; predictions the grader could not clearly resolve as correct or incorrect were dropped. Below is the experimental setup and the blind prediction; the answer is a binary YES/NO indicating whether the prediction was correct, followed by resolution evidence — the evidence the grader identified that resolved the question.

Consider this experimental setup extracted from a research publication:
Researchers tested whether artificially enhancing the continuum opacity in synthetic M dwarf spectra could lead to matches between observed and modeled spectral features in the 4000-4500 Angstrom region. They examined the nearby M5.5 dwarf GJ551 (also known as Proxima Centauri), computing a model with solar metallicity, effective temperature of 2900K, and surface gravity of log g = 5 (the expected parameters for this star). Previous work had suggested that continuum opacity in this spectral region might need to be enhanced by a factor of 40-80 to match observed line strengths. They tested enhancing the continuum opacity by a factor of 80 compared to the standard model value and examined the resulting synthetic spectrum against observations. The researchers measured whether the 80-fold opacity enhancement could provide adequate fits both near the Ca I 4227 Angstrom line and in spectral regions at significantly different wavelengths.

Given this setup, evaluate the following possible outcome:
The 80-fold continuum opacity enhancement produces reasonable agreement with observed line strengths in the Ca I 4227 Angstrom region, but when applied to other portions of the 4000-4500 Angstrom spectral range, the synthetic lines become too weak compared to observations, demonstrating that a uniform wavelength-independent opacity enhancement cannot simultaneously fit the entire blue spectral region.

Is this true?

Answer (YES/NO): NO